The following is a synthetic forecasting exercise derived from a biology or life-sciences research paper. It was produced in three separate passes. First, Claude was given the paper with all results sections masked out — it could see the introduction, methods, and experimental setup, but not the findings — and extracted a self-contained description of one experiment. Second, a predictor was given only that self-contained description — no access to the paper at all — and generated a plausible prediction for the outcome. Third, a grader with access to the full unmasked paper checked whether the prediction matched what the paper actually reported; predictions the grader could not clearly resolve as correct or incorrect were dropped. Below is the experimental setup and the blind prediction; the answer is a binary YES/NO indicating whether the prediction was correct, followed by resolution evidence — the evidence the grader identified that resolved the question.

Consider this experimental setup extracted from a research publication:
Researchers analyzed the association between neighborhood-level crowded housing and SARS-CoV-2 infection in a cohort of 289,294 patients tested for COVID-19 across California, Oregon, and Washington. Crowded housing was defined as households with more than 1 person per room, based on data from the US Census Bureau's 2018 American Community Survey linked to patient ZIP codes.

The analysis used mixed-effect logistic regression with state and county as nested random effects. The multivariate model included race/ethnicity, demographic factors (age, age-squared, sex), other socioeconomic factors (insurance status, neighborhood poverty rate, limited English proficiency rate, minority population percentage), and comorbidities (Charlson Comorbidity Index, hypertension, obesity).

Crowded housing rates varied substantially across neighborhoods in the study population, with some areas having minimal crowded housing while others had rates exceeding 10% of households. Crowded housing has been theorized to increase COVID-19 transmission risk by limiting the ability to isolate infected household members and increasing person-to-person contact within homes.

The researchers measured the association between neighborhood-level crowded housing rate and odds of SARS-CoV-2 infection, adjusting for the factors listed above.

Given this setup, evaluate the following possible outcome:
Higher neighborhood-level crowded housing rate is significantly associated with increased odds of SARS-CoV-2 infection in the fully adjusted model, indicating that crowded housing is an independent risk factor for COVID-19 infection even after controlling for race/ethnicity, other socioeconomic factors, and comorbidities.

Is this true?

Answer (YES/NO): NO